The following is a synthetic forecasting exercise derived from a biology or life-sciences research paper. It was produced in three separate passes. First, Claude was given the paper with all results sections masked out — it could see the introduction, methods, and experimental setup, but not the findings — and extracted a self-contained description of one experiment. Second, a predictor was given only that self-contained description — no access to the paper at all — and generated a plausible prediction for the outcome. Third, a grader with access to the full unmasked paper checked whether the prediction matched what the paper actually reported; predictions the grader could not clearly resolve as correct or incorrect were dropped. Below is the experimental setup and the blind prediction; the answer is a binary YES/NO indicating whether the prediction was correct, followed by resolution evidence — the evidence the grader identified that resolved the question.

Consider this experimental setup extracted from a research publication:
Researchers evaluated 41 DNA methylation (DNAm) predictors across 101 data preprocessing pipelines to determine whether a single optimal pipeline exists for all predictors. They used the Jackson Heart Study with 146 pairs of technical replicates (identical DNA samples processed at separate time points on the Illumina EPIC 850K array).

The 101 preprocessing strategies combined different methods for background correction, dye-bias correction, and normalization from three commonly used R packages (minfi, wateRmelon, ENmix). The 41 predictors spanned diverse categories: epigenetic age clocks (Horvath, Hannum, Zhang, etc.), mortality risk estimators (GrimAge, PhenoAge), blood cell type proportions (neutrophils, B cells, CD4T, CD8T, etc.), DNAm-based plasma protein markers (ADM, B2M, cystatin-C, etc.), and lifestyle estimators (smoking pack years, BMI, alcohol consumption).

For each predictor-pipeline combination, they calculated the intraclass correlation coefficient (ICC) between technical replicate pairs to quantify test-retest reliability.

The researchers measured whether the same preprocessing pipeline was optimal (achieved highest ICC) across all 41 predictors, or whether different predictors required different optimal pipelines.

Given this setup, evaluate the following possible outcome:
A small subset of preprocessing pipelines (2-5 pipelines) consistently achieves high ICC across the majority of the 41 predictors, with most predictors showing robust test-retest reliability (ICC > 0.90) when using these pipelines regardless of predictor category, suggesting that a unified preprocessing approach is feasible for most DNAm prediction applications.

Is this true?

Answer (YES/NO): NO